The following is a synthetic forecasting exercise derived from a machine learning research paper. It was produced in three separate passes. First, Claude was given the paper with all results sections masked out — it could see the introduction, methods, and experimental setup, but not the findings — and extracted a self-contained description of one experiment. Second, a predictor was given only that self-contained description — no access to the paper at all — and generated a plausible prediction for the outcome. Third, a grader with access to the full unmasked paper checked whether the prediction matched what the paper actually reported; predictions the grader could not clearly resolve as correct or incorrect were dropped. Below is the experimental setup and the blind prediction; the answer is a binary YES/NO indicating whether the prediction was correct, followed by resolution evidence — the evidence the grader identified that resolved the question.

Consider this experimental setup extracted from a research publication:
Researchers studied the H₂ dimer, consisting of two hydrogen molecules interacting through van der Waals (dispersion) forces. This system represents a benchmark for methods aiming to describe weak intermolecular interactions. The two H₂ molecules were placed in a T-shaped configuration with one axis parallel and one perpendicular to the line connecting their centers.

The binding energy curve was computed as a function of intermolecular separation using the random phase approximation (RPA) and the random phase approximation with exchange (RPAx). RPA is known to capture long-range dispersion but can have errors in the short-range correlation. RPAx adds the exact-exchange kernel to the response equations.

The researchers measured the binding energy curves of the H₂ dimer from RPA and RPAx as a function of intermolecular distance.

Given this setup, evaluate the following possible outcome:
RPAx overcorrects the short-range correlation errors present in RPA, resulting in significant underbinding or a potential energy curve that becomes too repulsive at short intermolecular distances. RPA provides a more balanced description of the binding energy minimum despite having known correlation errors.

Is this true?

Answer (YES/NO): NO